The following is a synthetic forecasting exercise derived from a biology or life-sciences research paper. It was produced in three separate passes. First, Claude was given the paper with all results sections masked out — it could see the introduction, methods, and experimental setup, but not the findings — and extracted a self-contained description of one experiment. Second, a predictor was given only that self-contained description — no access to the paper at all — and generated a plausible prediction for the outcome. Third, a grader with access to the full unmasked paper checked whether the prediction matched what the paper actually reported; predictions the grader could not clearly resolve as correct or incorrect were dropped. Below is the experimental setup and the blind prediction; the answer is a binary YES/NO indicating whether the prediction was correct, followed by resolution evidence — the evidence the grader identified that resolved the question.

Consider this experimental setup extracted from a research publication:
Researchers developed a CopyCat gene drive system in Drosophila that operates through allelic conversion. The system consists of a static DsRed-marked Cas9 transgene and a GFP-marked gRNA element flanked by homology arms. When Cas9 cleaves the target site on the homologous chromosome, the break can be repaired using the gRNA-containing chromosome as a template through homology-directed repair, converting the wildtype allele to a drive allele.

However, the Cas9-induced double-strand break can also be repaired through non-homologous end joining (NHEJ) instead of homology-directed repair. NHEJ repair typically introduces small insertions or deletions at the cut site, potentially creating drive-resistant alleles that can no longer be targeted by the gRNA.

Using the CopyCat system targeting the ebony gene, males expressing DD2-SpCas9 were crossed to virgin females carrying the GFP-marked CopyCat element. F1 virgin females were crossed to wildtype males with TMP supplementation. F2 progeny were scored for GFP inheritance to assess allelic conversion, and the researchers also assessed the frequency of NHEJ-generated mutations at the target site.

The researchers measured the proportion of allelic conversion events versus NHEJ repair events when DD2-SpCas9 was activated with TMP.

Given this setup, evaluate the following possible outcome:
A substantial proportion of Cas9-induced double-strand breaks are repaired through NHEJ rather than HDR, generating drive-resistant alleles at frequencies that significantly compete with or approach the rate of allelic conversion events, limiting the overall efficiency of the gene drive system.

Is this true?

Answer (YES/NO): NO